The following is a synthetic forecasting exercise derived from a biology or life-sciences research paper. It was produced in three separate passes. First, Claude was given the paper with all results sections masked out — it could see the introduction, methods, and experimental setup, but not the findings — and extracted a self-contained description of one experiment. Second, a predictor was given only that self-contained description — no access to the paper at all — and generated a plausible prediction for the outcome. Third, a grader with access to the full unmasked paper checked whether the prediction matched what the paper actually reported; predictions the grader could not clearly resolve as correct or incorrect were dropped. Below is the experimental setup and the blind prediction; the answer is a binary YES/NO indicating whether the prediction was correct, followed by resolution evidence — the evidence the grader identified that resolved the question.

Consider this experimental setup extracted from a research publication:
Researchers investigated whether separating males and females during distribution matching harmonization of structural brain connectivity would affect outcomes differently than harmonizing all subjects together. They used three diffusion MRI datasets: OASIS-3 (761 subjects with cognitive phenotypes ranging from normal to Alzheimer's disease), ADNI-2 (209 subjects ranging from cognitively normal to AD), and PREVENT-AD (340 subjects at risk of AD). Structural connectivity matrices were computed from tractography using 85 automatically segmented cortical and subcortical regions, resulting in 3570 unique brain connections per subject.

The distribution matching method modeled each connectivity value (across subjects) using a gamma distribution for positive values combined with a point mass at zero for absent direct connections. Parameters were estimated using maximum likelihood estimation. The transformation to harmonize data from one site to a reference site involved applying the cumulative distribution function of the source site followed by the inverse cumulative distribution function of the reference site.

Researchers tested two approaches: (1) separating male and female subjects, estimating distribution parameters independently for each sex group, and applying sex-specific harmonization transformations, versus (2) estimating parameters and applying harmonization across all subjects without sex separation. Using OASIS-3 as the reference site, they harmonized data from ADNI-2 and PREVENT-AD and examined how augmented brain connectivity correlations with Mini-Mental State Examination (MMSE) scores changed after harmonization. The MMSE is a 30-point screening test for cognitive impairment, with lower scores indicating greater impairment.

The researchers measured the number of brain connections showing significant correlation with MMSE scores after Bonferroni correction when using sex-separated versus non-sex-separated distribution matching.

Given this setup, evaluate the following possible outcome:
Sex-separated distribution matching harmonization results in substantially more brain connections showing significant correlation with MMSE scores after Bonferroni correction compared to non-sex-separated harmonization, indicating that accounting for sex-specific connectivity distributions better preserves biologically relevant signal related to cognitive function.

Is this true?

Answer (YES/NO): NO